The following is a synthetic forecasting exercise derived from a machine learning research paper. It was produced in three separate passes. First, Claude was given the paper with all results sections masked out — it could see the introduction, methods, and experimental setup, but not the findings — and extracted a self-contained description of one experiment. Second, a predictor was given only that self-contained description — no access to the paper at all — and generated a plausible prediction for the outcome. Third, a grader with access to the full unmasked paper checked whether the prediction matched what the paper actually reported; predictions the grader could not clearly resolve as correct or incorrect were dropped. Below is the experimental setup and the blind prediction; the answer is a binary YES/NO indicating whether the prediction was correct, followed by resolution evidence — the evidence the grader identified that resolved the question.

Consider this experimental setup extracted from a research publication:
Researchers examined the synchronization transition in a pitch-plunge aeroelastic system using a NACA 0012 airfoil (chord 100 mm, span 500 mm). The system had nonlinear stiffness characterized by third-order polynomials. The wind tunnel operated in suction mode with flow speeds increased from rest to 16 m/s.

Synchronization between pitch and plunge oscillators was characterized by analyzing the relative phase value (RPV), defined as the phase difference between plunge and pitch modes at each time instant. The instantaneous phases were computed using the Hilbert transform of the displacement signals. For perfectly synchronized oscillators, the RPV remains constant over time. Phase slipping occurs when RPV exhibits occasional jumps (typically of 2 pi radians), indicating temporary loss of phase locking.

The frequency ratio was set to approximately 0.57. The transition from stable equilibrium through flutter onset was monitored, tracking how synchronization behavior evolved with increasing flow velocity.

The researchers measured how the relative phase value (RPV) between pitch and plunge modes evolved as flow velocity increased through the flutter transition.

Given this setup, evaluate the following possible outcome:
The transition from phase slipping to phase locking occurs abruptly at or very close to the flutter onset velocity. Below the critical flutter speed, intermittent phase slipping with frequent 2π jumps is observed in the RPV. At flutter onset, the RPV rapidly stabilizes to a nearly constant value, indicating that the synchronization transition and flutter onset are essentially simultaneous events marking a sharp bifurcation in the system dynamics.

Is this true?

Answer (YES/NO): NO